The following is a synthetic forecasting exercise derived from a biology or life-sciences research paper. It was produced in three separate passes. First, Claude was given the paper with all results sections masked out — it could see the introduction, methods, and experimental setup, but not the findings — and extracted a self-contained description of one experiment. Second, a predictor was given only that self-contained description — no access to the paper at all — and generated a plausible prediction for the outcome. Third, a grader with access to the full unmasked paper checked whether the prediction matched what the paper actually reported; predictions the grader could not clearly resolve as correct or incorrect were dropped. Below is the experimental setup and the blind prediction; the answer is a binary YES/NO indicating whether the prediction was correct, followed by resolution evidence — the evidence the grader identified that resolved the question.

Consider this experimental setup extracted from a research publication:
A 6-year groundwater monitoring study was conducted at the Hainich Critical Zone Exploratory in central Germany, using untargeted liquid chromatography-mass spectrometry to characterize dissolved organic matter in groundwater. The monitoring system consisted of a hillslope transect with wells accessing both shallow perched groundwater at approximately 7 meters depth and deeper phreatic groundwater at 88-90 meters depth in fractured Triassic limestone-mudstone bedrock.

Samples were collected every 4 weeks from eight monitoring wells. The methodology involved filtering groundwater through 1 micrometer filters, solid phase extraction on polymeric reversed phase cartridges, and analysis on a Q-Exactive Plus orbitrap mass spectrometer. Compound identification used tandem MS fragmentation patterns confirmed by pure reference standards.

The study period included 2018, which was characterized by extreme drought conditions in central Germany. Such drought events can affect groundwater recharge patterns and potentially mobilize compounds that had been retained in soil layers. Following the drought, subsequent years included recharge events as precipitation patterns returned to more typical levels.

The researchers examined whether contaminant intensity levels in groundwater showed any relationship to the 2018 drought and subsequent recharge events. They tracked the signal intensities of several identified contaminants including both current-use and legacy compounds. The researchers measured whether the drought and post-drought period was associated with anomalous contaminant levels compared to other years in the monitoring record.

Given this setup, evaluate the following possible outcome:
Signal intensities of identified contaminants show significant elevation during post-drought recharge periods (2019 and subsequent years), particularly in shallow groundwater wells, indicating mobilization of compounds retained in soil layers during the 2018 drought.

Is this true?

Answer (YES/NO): NO